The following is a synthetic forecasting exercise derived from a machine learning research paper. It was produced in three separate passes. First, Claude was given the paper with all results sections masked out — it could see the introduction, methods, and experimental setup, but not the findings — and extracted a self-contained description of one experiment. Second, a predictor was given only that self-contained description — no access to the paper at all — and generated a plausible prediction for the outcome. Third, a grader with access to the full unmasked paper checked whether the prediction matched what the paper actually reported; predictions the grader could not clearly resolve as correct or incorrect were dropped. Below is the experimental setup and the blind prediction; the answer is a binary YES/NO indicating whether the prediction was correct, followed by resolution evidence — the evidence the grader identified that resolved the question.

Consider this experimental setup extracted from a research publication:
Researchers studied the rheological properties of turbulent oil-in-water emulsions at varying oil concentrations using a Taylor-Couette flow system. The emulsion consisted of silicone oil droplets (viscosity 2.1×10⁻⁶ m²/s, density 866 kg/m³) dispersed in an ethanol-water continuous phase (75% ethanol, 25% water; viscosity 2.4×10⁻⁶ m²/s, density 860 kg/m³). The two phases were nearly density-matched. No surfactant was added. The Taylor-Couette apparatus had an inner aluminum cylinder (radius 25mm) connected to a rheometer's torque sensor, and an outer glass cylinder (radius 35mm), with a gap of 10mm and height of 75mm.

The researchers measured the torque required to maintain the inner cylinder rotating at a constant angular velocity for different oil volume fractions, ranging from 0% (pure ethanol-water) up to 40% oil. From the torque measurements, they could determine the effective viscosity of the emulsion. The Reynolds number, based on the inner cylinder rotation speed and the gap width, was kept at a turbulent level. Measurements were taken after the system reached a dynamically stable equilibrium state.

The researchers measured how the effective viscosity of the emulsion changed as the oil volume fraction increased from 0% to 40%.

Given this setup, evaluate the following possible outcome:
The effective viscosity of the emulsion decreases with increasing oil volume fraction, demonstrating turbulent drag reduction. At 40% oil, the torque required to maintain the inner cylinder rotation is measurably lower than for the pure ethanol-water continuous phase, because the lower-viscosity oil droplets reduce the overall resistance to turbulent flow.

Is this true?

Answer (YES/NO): NO